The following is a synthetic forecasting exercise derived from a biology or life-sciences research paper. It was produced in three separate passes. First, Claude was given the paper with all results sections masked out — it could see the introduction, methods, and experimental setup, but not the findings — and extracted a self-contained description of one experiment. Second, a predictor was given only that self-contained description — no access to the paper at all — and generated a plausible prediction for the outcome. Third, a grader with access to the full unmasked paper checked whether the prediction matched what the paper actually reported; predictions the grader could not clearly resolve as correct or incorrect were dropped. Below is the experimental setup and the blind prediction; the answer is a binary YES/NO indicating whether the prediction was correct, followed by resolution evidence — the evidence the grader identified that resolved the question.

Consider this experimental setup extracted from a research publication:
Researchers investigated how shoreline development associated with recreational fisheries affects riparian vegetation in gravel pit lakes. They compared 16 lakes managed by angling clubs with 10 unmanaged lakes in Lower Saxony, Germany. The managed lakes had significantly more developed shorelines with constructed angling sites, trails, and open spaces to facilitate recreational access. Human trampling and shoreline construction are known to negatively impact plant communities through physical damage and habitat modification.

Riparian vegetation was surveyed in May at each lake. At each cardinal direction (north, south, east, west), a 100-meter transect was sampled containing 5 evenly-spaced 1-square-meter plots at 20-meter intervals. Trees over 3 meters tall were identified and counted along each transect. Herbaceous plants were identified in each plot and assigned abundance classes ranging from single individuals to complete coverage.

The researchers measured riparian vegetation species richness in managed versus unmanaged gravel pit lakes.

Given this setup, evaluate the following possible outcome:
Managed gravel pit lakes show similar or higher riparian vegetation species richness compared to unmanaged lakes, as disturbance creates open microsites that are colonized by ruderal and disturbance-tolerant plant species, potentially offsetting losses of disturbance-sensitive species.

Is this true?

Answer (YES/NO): YES